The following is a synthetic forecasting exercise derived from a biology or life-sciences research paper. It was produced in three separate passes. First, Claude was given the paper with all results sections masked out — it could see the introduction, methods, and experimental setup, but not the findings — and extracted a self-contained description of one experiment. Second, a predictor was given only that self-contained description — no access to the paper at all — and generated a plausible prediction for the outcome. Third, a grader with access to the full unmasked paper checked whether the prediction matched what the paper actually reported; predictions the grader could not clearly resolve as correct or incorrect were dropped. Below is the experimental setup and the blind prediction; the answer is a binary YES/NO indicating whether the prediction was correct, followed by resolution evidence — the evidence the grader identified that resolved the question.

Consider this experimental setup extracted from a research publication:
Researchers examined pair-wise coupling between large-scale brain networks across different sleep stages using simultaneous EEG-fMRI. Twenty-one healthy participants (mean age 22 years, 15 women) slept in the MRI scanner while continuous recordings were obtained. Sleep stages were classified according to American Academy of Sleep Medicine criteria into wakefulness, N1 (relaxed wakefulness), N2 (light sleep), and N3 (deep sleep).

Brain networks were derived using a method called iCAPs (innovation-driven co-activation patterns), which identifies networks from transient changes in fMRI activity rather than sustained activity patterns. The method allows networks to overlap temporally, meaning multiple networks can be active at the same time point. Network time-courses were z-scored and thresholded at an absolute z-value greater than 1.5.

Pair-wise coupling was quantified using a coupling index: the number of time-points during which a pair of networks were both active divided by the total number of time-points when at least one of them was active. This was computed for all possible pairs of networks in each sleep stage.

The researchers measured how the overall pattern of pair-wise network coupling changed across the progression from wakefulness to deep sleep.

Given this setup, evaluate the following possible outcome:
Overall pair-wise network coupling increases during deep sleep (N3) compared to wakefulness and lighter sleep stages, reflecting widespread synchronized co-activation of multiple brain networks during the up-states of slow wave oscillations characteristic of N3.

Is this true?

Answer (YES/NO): NO